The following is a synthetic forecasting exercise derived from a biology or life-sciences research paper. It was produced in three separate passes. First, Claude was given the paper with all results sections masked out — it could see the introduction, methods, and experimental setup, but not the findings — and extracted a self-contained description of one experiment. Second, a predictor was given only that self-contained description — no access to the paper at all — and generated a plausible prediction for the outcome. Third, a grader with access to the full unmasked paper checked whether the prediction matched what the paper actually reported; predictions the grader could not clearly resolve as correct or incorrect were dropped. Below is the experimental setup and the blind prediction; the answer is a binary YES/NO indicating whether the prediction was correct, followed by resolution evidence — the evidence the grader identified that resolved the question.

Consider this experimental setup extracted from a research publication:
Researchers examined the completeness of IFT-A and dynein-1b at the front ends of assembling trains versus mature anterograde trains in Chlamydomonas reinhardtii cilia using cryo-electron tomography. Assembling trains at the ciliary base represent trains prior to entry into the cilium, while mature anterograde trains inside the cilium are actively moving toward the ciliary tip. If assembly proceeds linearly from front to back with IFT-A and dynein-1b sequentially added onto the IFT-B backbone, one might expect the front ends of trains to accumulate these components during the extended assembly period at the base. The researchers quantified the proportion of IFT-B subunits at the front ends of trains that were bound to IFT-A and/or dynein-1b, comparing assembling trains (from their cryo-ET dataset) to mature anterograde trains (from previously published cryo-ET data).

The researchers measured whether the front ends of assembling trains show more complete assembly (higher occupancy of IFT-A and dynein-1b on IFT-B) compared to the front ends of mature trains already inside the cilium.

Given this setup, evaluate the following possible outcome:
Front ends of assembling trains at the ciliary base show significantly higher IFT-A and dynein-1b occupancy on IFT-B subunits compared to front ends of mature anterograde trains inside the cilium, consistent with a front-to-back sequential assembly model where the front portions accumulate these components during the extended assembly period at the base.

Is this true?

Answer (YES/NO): NO